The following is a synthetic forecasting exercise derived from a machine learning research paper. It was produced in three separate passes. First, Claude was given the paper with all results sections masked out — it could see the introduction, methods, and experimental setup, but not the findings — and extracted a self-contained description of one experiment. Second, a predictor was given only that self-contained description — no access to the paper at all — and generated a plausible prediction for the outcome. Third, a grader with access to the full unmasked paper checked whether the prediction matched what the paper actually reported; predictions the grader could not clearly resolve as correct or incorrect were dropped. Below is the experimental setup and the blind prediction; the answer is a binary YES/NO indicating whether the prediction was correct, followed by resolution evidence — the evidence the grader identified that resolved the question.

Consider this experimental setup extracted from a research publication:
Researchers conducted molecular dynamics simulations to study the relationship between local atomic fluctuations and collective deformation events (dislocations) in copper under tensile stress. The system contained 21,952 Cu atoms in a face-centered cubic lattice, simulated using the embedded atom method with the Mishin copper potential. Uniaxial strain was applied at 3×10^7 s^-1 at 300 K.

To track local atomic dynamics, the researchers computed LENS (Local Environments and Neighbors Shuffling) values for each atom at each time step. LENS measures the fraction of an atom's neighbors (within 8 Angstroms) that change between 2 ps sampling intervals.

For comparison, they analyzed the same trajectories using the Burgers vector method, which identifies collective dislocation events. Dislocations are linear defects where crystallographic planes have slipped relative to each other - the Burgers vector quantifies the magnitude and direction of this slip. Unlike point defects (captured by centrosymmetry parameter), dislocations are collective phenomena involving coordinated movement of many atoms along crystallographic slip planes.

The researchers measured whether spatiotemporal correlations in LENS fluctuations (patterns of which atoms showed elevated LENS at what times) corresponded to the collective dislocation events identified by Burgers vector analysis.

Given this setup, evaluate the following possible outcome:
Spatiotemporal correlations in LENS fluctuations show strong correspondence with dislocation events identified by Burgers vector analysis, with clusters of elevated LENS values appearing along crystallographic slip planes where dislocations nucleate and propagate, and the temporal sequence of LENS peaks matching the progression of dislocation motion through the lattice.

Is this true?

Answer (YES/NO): YES